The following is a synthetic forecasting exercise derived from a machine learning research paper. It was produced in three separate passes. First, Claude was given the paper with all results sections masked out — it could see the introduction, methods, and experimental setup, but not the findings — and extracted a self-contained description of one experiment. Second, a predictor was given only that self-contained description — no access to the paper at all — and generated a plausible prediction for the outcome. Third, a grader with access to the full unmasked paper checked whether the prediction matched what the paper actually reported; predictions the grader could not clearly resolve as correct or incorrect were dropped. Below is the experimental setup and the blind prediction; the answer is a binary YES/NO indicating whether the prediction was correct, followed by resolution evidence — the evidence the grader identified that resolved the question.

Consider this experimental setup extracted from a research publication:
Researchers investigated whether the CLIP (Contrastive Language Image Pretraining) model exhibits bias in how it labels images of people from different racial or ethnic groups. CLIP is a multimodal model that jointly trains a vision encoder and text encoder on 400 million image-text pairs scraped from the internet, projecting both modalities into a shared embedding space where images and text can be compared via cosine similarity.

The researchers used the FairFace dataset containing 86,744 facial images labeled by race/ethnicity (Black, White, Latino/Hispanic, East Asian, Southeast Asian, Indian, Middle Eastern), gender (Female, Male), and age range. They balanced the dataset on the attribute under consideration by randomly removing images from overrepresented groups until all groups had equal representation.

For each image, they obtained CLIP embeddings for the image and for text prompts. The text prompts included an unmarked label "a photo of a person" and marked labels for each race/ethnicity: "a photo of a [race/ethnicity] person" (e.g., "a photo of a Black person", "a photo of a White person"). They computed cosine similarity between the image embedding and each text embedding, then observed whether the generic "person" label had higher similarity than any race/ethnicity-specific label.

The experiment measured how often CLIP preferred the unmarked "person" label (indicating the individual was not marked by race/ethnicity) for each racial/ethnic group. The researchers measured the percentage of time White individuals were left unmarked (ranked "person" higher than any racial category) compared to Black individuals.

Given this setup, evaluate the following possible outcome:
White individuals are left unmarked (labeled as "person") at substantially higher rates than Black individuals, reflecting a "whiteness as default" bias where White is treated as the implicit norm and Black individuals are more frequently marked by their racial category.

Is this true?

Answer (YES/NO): YES